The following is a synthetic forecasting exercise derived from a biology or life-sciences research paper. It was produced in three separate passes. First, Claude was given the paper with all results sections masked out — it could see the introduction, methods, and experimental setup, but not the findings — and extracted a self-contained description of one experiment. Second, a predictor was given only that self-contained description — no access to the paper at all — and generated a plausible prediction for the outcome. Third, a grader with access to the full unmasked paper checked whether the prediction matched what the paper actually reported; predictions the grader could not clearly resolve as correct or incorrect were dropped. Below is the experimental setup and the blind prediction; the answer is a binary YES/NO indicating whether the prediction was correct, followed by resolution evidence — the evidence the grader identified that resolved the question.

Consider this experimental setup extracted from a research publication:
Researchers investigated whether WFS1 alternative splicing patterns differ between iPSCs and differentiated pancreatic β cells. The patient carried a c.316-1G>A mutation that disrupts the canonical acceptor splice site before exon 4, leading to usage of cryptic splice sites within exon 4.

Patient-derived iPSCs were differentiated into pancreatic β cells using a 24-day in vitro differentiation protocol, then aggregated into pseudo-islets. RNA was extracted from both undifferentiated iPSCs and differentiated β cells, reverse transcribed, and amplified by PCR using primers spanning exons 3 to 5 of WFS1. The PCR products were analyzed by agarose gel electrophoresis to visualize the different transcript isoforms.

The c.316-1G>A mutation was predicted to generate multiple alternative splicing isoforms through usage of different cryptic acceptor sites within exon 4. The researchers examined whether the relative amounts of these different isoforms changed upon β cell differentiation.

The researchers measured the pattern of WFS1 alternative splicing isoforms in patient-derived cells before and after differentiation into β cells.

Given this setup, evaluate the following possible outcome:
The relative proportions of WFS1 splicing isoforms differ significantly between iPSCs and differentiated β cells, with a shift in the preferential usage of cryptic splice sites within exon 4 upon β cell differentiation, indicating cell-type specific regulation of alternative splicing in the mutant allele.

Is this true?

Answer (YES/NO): NO